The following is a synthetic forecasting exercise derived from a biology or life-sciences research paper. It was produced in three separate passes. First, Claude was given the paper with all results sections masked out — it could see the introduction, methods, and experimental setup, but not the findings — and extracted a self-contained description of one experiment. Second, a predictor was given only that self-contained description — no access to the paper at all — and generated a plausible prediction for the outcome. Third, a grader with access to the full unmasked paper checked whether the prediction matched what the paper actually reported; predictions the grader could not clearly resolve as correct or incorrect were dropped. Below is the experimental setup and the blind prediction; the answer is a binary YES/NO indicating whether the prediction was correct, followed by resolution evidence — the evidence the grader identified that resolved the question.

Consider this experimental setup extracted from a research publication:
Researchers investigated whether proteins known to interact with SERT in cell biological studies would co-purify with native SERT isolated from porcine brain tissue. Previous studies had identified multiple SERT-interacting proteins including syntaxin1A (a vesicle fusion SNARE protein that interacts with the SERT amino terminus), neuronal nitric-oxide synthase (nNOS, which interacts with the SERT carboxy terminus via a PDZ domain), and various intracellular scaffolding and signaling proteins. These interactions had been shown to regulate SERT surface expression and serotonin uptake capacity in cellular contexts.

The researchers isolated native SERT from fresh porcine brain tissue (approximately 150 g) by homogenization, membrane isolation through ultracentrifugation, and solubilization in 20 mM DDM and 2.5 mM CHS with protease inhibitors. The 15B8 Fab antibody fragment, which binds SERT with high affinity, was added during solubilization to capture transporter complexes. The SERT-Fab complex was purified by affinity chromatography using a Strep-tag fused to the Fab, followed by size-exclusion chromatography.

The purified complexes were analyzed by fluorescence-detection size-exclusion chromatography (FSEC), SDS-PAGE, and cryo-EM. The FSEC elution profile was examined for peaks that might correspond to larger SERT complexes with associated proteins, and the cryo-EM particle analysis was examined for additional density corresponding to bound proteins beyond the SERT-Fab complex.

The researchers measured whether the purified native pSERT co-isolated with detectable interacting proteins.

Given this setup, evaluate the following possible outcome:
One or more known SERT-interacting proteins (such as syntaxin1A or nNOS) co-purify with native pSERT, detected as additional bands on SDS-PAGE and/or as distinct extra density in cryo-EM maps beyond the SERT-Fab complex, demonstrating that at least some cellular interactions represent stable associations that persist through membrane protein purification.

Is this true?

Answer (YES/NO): NO